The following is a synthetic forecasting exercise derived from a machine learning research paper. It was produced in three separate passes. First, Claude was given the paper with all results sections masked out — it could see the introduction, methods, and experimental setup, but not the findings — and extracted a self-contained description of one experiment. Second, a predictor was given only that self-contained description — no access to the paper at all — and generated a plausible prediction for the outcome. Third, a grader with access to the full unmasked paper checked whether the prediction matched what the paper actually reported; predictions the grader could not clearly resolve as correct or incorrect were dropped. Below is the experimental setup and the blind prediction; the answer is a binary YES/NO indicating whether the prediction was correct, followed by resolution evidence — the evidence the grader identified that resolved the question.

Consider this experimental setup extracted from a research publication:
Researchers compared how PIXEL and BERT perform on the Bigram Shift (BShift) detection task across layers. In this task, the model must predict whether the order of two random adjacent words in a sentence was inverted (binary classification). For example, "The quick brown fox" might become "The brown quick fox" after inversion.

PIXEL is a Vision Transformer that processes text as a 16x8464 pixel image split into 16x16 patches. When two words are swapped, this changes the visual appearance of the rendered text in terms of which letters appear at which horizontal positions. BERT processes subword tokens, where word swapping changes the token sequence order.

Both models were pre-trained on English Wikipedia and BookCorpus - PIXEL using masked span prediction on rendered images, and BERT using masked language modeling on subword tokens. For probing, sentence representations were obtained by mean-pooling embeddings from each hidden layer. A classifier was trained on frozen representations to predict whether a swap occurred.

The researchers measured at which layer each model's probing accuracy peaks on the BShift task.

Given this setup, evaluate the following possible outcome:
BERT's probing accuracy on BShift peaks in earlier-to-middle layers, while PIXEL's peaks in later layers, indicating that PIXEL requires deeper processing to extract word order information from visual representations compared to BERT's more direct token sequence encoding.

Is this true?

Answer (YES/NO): YES